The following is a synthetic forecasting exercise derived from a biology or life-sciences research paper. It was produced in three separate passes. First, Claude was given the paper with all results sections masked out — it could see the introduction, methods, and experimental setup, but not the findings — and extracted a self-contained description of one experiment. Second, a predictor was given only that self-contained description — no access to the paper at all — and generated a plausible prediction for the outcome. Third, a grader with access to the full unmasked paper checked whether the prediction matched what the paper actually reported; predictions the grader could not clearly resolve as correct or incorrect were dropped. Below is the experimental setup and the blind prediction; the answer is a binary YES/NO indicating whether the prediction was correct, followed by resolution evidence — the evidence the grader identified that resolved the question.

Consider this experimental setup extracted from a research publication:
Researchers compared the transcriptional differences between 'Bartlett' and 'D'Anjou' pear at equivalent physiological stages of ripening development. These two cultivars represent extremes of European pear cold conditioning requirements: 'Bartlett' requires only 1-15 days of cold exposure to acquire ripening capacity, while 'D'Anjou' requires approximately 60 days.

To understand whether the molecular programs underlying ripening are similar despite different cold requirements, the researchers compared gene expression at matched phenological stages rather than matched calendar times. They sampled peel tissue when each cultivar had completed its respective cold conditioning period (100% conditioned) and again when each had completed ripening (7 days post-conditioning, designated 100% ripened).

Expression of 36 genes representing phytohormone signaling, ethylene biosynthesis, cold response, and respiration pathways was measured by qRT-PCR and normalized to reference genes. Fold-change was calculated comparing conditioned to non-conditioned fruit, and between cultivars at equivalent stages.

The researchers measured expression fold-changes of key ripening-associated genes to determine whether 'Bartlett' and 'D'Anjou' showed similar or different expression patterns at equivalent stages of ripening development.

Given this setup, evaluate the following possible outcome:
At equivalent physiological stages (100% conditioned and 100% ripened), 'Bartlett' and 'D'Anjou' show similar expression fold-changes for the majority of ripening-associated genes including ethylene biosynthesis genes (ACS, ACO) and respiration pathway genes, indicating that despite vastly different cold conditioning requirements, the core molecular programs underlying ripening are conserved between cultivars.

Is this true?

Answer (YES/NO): NO